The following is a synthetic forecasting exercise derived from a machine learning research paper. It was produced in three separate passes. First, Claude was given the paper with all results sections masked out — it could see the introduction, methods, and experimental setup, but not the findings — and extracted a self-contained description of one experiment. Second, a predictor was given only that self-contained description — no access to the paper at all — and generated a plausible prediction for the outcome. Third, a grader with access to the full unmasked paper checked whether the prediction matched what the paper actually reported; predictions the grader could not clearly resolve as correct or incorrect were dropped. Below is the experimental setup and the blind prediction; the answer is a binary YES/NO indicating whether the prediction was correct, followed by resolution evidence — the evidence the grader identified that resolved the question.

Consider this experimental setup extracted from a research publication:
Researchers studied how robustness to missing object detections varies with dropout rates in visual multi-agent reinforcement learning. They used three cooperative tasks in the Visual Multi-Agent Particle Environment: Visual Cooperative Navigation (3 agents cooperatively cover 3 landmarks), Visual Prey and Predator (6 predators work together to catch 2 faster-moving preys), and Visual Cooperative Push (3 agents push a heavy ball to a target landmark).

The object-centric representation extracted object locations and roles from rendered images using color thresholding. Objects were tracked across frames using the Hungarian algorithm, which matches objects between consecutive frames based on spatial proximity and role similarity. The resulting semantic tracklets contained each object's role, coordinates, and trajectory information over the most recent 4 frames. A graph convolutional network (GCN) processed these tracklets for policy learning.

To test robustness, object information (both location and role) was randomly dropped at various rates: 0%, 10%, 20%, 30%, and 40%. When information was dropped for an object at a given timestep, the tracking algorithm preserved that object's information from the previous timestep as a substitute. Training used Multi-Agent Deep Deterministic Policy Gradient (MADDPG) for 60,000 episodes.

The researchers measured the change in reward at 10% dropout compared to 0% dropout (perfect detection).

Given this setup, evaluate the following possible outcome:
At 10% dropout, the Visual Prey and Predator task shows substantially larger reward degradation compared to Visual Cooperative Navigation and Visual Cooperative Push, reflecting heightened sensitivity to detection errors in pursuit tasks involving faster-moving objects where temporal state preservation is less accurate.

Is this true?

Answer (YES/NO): NO